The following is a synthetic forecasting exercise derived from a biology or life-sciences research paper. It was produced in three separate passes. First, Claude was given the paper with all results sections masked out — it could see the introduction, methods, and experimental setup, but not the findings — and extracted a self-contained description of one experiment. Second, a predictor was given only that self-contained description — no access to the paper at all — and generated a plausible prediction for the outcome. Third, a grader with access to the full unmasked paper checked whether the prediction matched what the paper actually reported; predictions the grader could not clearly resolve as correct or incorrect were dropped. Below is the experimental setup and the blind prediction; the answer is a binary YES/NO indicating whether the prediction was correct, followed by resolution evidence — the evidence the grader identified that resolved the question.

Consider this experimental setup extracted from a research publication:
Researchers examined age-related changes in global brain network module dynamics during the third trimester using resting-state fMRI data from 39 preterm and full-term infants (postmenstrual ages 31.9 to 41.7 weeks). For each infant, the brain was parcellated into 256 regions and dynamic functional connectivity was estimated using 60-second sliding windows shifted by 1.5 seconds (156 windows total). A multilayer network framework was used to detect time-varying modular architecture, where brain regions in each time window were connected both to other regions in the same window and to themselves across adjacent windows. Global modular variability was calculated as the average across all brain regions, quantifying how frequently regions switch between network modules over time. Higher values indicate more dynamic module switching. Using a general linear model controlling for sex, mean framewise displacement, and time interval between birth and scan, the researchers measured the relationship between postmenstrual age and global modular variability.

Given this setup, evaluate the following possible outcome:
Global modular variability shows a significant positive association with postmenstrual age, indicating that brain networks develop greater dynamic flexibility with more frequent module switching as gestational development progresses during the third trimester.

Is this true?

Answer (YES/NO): NO